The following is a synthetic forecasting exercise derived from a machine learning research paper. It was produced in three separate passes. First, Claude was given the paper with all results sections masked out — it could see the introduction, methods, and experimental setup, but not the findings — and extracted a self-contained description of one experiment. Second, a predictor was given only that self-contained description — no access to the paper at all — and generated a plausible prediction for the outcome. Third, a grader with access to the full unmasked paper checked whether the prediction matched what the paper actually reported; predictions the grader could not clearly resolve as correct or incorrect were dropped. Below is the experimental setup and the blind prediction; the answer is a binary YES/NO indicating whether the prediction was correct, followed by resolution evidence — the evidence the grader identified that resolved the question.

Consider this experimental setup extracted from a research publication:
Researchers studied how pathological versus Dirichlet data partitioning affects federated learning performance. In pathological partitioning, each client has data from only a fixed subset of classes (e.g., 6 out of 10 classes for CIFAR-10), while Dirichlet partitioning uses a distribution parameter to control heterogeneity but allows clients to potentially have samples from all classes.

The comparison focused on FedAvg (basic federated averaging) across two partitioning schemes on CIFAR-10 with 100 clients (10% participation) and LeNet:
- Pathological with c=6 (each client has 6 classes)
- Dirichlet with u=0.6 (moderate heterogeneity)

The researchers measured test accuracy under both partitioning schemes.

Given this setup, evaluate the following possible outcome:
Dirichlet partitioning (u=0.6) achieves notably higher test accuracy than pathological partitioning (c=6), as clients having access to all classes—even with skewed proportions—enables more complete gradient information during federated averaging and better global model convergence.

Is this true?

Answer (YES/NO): NO